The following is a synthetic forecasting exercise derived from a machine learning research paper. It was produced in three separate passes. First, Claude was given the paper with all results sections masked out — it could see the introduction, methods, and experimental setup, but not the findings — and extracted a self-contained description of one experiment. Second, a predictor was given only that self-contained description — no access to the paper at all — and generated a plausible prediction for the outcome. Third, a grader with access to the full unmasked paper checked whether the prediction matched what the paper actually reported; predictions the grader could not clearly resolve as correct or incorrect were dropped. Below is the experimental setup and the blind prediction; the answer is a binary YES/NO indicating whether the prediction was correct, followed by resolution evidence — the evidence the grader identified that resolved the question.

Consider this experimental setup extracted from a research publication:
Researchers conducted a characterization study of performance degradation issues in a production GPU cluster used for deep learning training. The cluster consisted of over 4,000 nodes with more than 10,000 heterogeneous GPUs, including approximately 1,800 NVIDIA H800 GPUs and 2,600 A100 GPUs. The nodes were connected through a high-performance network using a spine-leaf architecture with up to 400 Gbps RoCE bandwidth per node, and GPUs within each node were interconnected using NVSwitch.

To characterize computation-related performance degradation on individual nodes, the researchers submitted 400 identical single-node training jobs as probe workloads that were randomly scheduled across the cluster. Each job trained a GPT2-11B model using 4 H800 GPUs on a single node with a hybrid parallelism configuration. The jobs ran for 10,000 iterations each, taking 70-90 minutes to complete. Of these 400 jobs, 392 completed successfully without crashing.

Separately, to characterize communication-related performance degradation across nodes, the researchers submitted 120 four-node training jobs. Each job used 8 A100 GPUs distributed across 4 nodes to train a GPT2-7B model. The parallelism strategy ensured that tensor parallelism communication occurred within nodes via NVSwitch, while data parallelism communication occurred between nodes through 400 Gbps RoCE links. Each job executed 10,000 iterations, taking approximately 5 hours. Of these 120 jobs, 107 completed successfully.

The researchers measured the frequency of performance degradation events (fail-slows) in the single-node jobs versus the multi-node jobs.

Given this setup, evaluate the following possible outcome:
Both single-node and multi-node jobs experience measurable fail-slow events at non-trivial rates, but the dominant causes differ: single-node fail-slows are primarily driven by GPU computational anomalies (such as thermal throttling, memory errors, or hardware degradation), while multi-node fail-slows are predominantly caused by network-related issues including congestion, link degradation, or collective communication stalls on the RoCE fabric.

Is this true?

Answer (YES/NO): NO